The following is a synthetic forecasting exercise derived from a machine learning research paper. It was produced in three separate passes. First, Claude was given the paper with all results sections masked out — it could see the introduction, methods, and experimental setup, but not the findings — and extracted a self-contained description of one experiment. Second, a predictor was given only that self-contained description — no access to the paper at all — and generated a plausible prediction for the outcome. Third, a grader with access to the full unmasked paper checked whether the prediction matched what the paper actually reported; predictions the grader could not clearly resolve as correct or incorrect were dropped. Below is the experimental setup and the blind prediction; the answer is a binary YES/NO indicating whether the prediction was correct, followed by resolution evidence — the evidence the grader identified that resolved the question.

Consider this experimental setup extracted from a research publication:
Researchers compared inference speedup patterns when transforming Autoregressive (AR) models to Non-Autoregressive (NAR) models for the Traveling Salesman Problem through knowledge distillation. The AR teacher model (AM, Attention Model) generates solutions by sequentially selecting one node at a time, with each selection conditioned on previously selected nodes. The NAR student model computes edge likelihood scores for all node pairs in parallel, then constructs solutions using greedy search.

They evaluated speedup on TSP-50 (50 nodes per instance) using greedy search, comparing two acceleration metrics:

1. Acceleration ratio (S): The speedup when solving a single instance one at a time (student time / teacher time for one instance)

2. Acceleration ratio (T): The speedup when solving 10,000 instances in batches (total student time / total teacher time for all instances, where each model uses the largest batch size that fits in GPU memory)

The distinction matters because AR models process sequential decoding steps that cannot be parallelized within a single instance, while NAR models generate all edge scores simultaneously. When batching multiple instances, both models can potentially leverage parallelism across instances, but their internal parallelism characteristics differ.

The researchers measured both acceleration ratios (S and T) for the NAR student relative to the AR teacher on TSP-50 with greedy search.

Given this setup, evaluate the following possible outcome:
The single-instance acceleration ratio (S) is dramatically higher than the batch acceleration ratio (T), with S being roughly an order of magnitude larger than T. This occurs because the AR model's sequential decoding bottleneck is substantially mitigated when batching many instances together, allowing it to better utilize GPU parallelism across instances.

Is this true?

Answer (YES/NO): NO